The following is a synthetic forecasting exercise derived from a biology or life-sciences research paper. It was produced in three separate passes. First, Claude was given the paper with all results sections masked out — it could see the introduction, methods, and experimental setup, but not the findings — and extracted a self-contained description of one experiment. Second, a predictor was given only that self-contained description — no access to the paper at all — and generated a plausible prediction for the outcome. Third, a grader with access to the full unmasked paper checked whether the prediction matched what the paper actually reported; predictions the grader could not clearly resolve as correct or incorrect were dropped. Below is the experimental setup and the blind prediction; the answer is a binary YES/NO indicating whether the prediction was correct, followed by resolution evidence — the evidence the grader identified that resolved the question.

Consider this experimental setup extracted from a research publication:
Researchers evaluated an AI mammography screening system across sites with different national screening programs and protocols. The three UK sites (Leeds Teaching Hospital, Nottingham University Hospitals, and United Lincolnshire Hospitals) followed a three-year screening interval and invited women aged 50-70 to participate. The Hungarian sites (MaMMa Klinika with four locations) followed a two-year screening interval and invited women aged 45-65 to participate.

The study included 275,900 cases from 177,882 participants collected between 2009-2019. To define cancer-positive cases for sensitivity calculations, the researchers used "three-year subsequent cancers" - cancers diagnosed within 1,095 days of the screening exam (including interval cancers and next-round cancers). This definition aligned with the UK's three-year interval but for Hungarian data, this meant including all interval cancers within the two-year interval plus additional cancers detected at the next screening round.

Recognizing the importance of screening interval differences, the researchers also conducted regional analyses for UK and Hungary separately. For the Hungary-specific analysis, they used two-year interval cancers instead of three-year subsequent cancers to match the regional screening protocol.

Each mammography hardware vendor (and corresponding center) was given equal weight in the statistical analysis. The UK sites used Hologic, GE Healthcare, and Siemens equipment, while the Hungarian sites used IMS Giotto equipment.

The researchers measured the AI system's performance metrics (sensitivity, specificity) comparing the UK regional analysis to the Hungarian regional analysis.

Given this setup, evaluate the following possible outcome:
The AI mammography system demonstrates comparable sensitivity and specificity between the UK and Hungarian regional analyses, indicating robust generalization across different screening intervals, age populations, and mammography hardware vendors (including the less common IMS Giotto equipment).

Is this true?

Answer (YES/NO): YES